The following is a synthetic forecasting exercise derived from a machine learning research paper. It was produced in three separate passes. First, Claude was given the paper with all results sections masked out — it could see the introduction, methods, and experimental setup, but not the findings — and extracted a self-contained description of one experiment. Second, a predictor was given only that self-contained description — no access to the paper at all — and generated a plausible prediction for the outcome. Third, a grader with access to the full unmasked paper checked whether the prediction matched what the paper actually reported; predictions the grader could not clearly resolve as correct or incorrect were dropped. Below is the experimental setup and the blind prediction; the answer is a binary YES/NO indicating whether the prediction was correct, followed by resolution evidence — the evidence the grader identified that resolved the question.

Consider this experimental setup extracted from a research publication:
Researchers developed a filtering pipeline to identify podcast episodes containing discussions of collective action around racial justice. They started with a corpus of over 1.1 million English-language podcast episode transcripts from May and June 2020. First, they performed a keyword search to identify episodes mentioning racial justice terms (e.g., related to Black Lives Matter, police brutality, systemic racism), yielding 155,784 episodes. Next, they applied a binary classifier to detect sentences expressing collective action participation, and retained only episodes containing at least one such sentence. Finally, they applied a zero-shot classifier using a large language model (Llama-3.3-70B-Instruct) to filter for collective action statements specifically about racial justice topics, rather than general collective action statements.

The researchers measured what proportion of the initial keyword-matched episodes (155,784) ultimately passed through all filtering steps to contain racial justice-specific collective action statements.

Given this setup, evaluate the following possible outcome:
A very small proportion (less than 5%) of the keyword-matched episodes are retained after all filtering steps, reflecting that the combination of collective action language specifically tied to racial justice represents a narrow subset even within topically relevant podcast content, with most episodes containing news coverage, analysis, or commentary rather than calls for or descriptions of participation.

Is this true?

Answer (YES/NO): NO